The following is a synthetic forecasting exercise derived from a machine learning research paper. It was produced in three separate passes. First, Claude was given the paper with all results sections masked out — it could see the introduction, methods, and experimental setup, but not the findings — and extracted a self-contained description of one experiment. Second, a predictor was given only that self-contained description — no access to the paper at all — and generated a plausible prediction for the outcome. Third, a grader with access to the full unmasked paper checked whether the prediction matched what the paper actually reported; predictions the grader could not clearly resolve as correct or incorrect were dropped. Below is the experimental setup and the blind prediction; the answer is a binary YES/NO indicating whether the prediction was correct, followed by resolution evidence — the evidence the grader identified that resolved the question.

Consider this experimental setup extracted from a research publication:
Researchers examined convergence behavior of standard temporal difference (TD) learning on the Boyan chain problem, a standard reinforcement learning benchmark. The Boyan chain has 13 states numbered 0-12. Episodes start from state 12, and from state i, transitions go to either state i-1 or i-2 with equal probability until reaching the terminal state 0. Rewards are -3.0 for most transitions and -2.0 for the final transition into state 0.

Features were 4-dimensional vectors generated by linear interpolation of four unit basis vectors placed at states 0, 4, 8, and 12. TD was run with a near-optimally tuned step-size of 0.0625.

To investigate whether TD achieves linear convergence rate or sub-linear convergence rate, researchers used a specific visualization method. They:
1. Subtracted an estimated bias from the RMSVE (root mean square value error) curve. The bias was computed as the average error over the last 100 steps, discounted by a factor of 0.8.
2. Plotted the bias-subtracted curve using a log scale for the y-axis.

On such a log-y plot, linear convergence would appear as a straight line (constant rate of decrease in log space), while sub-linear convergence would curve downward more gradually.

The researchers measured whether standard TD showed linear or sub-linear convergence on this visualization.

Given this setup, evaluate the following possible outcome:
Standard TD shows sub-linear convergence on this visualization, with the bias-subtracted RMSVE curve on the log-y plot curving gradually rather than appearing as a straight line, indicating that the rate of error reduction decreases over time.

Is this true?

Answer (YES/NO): YES